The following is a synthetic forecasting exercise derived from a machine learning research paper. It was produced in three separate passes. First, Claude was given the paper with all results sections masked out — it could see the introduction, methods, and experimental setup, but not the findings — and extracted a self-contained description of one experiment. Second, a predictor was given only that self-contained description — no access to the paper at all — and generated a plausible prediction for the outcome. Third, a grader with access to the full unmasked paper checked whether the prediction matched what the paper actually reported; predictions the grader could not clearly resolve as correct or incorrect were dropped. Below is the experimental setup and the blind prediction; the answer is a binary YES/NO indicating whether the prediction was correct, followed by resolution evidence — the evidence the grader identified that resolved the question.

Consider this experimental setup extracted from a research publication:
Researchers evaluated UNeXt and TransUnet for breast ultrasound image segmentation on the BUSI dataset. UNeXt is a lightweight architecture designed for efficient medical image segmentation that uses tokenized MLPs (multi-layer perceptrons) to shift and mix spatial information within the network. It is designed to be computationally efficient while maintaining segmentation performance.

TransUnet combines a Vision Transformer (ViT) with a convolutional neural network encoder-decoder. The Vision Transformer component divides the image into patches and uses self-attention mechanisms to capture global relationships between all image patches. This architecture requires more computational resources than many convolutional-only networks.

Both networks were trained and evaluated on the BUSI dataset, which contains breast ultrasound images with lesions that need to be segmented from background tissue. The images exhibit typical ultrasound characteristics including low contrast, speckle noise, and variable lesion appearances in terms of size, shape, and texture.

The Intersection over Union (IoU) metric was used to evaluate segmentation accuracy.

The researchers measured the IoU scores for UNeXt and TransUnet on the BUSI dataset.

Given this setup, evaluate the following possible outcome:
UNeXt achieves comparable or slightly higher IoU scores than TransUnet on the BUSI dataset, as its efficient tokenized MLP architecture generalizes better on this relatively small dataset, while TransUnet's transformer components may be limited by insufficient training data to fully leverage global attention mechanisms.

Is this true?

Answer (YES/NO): YES